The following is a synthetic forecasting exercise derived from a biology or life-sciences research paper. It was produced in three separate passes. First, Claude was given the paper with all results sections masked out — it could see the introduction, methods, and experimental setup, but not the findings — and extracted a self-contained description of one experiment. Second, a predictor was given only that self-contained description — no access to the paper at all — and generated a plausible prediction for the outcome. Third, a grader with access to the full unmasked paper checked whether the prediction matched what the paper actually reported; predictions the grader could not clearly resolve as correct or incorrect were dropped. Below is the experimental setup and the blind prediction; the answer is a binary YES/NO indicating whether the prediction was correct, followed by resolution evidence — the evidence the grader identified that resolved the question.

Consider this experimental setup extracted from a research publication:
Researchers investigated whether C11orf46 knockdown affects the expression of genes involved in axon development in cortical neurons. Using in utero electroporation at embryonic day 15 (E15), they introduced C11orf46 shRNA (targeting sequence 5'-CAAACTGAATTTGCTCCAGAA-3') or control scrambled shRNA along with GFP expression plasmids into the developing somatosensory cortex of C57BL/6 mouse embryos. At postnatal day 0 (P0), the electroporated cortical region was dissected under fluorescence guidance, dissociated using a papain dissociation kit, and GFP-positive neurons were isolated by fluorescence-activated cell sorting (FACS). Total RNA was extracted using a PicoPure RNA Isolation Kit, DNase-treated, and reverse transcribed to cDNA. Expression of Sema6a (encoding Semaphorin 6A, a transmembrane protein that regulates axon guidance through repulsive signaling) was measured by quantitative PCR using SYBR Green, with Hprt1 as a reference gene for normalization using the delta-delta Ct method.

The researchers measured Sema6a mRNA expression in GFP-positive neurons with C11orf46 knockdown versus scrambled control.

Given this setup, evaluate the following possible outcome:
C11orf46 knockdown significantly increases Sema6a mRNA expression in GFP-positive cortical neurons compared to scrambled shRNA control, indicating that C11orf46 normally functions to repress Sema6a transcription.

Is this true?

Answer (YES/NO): YES